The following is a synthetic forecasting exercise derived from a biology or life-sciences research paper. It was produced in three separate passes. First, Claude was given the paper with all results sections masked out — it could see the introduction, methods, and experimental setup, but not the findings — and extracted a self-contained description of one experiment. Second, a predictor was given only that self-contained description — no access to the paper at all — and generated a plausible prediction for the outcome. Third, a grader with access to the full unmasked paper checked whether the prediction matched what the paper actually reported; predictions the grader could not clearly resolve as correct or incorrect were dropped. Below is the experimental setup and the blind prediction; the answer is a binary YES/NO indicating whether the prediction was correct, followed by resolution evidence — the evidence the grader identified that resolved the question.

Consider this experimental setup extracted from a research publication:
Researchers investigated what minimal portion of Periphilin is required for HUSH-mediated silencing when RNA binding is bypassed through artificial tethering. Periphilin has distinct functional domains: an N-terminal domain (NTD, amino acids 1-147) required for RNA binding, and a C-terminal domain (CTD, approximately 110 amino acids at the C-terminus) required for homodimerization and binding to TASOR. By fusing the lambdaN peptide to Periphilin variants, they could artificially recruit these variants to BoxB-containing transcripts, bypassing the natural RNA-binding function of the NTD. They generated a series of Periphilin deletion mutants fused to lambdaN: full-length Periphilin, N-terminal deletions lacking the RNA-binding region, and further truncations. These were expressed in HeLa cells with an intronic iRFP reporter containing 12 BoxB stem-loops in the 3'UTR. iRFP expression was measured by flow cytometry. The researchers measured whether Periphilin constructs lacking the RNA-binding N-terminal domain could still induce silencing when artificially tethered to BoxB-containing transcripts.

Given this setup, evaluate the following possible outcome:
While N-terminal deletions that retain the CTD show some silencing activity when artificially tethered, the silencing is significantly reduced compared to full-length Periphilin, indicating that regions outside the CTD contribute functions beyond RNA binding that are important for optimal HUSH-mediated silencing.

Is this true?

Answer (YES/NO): NO